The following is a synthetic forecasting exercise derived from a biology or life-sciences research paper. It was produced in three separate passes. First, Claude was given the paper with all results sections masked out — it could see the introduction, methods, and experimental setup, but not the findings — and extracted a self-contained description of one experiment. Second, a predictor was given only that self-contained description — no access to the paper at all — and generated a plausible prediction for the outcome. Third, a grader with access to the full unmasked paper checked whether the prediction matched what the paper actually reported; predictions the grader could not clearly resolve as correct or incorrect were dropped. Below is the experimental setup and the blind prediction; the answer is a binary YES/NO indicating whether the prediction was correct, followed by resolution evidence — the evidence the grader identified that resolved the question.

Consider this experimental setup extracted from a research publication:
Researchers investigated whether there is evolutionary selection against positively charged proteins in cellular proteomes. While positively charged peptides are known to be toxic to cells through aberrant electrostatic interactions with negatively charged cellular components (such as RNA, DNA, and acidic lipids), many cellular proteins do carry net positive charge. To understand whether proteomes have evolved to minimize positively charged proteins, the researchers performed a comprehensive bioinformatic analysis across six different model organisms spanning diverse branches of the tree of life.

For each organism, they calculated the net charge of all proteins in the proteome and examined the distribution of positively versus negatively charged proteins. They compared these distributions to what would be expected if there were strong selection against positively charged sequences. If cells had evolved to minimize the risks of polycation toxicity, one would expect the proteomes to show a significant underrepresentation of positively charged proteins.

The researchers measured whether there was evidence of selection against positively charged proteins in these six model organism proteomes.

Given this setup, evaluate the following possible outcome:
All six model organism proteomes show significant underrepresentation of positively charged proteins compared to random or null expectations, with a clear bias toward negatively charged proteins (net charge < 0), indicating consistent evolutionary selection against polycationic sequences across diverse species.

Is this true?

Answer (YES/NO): NO